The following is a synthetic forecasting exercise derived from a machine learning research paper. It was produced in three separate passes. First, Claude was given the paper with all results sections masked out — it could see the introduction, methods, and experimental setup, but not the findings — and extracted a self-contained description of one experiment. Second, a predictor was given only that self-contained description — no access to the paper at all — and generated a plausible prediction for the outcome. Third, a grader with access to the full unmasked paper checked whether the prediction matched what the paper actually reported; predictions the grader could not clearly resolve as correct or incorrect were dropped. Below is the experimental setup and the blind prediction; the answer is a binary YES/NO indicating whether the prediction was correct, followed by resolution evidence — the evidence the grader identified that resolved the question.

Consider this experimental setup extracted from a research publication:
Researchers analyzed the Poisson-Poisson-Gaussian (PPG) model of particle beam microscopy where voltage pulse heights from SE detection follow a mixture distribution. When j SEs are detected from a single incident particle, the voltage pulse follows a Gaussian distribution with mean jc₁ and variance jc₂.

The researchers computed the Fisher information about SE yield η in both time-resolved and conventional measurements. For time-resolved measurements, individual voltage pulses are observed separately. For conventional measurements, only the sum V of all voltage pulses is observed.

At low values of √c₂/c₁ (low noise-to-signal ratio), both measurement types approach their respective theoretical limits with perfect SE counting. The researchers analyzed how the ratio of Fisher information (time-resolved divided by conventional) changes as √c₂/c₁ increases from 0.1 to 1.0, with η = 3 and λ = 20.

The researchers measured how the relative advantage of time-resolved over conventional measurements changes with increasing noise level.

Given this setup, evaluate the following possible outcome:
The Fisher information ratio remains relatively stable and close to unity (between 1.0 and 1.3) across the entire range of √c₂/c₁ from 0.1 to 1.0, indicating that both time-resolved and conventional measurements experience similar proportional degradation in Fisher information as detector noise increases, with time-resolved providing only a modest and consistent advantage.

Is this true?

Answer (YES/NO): NO